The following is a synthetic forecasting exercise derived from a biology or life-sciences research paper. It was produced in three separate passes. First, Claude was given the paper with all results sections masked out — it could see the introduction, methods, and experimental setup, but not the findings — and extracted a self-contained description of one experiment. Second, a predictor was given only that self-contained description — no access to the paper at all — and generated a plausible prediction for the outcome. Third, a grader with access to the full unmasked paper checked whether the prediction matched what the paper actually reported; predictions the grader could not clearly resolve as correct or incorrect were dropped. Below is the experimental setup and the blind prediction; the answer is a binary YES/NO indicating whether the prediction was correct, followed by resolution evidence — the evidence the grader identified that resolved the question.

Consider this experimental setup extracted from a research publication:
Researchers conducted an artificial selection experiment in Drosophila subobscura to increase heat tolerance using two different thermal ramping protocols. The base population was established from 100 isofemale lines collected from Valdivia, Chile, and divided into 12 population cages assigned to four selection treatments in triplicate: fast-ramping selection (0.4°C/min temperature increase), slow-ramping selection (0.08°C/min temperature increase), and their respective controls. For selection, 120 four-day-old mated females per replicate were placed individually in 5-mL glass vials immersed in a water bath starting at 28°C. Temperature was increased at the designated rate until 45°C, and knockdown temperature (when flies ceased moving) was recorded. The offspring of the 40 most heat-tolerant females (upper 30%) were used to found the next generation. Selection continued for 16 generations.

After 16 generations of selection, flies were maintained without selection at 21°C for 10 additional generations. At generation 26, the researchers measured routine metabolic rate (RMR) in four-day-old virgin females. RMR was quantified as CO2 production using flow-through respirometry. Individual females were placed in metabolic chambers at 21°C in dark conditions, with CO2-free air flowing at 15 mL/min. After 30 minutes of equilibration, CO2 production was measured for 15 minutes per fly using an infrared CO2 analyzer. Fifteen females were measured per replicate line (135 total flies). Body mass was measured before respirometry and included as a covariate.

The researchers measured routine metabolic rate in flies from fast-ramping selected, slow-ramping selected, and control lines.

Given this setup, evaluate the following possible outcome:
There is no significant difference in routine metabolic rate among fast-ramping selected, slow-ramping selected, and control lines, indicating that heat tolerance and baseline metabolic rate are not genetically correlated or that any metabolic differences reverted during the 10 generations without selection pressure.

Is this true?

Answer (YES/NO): YES